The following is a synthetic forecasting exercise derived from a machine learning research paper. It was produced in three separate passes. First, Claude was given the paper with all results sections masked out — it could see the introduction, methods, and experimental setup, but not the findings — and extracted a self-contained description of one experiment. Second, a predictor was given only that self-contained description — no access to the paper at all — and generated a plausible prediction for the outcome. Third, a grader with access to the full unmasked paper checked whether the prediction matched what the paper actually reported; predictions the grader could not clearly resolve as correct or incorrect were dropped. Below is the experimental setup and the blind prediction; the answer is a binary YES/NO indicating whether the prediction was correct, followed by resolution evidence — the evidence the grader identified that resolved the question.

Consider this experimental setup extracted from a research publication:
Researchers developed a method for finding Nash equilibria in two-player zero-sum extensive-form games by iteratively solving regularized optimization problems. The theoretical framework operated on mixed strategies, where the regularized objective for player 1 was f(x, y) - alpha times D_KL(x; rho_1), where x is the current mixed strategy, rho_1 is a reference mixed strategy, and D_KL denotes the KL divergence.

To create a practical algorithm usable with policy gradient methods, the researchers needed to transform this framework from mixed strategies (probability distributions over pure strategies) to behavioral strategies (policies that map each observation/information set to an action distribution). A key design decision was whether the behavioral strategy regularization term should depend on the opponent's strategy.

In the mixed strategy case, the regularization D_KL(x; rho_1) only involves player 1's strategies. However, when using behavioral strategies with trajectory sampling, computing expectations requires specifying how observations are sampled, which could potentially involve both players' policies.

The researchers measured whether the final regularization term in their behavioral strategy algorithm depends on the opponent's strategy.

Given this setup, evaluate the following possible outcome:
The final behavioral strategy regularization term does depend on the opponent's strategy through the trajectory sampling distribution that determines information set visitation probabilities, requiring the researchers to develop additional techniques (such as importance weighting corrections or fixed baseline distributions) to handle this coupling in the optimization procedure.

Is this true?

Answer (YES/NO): NO